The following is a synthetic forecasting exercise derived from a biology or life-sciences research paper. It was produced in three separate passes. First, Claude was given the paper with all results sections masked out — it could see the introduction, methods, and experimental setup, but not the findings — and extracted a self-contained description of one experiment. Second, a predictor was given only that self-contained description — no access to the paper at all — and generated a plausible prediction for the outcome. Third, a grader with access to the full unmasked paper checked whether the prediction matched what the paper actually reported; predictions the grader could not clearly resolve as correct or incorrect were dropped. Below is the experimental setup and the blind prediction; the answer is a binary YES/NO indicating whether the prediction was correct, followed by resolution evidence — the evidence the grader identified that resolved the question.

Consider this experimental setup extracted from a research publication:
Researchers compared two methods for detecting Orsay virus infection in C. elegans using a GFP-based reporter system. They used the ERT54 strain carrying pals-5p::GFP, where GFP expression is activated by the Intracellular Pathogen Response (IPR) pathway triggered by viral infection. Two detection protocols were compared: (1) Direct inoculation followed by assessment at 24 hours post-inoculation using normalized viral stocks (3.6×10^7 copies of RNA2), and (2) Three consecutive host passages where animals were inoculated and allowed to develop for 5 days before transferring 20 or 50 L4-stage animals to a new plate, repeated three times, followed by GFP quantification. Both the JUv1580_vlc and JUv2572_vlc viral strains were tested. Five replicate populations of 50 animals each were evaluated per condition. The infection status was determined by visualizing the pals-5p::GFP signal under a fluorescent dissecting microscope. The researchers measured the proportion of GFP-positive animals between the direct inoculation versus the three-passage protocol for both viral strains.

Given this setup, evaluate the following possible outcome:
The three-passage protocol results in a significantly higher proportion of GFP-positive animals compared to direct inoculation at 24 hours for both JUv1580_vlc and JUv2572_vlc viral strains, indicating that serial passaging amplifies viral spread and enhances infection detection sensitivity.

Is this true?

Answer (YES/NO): YES